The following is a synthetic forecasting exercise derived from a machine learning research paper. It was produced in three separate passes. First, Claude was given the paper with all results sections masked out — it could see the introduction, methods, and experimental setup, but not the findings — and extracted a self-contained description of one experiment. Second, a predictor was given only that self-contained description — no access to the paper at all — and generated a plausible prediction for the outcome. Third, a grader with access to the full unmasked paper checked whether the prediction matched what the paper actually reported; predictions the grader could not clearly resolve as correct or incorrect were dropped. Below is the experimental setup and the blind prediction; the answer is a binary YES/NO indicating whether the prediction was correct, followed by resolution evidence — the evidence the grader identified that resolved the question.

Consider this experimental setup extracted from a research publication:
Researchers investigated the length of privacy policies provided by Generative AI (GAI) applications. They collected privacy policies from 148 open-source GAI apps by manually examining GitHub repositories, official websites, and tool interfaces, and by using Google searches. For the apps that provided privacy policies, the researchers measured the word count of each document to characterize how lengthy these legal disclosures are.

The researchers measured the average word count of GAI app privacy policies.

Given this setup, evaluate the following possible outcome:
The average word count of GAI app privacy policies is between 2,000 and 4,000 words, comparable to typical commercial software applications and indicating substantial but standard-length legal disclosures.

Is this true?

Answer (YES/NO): YES